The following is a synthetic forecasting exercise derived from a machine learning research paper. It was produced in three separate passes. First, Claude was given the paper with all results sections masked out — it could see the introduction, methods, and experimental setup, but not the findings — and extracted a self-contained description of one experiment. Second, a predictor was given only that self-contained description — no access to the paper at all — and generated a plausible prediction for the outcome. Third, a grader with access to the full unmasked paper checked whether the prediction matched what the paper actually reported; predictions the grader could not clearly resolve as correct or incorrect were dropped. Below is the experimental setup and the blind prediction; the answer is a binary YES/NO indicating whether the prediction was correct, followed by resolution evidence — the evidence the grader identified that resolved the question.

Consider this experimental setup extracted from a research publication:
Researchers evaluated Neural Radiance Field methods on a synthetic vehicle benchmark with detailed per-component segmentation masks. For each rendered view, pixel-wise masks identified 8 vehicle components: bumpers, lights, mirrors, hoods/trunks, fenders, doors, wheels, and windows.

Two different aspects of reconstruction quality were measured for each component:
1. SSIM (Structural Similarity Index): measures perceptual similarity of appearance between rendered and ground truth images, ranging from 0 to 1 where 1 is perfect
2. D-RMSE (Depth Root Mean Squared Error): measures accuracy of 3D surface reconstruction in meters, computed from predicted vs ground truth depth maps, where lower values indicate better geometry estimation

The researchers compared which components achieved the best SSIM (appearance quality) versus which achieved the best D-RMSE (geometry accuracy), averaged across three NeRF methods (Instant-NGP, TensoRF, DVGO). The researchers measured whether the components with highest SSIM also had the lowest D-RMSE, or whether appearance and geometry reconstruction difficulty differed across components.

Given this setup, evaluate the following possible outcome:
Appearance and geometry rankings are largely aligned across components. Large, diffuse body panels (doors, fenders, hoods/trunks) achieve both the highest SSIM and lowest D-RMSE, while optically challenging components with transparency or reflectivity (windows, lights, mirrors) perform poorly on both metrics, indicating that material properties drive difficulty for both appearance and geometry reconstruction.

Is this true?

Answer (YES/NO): NO